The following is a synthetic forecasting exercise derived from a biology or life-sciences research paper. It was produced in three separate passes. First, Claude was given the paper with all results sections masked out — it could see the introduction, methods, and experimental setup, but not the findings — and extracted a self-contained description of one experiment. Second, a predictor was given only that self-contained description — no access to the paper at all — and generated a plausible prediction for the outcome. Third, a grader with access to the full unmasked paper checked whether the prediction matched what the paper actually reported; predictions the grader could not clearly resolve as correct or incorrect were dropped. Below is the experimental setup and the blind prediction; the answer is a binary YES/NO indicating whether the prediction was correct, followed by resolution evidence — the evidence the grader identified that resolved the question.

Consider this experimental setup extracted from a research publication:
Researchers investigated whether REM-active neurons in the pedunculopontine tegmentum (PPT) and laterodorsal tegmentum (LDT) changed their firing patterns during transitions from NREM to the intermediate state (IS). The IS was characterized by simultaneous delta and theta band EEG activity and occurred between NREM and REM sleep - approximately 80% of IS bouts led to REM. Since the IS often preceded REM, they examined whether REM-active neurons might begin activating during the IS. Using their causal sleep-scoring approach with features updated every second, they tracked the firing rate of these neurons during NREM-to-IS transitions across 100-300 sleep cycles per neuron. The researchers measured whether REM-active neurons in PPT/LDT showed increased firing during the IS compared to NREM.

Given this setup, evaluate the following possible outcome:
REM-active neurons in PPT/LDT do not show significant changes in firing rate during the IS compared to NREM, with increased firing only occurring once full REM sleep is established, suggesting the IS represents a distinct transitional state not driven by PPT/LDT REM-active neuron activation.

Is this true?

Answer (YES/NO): YES